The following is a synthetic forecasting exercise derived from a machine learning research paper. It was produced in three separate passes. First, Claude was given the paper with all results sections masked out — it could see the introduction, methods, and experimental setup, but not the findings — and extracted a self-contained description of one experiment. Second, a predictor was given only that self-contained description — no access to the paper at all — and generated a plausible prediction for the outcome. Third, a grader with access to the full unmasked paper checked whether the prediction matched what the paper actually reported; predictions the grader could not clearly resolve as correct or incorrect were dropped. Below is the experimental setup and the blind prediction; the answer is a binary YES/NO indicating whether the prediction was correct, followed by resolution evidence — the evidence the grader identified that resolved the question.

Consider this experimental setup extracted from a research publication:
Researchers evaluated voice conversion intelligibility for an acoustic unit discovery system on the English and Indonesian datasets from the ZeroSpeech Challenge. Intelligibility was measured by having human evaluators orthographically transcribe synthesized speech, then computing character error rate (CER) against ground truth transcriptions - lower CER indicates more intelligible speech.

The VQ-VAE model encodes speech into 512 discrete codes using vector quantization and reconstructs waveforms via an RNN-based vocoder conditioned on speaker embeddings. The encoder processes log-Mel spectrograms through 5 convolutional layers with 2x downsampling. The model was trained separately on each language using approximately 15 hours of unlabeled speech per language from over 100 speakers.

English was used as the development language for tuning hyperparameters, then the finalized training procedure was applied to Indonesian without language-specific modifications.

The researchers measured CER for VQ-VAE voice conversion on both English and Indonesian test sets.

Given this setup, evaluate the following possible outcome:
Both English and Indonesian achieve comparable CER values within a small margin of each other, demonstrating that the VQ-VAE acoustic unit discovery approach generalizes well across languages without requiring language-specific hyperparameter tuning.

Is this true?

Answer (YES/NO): NO